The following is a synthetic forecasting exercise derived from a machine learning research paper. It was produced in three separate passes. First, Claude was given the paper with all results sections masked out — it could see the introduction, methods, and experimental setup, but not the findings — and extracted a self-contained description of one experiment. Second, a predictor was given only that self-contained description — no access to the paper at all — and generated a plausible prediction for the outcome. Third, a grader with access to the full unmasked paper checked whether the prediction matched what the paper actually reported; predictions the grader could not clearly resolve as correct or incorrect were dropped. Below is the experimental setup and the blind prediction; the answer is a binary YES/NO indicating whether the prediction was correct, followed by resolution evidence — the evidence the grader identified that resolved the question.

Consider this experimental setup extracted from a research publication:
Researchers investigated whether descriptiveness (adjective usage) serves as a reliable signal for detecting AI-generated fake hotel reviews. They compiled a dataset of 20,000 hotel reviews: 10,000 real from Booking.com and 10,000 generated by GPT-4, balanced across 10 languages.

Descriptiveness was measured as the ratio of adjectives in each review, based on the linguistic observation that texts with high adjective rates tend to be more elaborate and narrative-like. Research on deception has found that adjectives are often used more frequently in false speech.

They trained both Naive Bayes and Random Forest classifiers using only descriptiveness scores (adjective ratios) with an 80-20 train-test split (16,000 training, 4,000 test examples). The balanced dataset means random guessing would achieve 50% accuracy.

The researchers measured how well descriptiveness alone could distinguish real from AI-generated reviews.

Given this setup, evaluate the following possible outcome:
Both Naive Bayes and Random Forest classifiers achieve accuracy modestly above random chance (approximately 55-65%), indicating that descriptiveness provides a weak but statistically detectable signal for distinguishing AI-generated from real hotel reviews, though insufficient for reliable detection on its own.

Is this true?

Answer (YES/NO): YES